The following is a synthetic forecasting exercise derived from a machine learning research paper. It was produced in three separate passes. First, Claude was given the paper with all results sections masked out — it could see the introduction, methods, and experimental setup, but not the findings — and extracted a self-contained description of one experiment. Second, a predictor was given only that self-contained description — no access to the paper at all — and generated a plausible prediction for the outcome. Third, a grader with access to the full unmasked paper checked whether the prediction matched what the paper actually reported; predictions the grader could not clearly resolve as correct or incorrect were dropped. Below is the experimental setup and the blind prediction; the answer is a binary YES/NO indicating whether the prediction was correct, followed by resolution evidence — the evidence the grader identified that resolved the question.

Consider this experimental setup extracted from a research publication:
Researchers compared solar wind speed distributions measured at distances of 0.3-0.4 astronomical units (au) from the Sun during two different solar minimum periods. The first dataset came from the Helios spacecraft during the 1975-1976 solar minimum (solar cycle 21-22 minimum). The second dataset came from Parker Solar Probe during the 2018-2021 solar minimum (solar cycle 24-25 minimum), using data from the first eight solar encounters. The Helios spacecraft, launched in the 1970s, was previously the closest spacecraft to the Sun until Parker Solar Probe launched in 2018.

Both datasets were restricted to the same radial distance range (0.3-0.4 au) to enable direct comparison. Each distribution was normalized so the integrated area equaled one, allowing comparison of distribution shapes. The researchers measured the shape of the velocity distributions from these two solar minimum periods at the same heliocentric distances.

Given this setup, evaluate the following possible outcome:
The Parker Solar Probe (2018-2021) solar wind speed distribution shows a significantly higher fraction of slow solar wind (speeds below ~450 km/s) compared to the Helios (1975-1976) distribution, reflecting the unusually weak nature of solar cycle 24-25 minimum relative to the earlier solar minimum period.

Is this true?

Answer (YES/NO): YES